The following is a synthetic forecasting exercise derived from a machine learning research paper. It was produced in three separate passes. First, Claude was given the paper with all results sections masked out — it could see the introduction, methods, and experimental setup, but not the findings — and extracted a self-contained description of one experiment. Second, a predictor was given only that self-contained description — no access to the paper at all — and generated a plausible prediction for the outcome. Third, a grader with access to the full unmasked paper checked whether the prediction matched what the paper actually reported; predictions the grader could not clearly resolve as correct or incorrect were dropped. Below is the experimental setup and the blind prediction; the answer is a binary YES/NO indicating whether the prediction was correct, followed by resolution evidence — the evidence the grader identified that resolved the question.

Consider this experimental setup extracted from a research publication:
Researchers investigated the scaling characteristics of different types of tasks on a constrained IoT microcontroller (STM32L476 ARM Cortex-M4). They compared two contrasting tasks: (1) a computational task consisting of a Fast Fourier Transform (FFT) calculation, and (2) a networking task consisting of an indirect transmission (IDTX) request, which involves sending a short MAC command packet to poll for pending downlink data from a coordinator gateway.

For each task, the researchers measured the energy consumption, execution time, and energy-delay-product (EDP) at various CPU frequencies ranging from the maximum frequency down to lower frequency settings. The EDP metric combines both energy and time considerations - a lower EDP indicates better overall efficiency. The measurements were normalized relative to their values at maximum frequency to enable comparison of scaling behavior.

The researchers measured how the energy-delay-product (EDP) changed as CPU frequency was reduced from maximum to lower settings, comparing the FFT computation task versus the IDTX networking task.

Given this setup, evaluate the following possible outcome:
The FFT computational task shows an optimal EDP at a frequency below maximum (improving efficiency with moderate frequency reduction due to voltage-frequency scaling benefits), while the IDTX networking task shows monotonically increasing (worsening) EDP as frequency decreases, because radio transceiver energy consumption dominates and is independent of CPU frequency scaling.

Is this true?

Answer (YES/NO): NO